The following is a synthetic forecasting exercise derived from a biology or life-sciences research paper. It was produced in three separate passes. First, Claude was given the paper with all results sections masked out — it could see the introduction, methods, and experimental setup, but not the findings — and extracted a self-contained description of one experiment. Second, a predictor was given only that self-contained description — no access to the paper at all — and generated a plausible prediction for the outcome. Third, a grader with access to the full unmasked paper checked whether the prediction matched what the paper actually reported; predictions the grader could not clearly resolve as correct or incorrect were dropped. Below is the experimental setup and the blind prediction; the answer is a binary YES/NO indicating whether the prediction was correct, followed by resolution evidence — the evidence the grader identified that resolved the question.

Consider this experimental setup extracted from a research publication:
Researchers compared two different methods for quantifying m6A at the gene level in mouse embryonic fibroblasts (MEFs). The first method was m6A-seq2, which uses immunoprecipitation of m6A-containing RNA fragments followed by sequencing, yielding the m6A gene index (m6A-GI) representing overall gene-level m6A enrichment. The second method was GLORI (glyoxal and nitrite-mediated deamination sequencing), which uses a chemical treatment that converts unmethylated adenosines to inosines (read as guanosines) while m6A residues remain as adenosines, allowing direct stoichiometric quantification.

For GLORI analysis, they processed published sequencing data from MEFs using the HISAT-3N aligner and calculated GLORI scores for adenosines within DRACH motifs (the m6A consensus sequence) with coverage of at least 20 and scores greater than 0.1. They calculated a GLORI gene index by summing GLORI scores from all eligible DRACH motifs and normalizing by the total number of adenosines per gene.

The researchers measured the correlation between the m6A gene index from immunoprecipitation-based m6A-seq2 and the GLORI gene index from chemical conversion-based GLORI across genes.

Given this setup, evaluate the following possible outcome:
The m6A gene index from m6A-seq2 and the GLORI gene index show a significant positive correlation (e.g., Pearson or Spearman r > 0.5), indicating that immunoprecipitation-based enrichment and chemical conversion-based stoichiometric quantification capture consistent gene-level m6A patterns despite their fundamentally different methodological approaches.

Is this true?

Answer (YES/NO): YES